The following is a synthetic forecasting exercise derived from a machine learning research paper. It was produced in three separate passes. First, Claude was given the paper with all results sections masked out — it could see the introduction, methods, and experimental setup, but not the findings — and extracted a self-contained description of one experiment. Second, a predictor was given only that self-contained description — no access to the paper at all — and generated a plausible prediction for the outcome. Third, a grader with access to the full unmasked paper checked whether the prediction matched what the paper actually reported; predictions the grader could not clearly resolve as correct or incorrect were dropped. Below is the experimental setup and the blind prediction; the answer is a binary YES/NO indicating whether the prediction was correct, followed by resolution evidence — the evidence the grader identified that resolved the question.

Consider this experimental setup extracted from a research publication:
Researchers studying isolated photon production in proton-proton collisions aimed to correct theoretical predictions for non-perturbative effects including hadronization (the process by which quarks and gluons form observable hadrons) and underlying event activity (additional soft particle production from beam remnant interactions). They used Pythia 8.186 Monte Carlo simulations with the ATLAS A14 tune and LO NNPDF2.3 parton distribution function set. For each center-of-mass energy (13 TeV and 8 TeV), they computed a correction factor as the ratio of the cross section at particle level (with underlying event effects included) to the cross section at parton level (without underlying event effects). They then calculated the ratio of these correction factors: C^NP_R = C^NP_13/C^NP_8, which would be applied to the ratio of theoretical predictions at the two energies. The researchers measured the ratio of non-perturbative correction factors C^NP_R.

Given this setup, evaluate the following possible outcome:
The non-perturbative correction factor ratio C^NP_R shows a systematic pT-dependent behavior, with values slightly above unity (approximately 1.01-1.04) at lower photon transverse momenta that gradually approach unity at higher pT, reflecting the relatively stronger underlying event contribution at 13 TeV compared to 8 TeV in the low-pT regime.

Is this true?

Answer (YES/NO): NO